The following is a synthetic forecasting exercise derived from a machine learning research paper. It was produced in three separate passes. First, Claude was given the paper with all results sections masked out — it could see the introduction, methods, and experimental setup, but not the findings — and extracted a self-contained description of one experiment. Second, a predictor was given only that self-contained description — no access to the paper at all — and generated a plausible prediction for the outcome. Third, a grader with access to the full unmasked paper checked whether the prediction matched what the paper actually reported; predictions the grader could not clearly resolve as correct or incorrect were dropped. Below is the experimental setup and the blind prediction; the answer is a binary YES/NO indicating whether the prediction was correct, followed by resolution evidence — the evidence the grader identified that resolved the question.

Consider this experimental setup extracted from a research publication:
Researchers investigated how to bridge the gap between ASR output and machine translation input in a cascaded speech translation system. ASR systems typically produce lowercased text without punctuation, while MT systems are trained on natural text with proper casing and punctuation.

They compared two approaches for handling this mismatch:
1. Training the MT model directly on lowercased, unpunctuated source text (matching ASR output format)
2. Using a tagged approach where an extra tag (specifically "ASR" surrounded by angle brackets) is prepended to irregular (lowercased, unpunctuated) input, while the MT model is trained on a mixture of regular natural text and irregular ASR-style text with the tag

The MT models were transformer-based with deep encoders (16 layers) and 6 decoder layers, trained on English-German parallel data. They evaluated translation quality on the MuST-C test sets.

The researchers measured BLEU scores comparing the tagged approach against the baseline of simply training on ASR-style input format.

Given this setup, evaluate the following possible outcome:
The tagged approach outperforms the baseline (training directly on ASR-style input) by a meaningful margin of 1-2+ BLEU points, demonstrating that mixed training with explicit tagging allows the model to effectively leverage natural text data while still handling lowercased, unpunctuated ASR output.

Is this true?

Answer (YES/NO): NO